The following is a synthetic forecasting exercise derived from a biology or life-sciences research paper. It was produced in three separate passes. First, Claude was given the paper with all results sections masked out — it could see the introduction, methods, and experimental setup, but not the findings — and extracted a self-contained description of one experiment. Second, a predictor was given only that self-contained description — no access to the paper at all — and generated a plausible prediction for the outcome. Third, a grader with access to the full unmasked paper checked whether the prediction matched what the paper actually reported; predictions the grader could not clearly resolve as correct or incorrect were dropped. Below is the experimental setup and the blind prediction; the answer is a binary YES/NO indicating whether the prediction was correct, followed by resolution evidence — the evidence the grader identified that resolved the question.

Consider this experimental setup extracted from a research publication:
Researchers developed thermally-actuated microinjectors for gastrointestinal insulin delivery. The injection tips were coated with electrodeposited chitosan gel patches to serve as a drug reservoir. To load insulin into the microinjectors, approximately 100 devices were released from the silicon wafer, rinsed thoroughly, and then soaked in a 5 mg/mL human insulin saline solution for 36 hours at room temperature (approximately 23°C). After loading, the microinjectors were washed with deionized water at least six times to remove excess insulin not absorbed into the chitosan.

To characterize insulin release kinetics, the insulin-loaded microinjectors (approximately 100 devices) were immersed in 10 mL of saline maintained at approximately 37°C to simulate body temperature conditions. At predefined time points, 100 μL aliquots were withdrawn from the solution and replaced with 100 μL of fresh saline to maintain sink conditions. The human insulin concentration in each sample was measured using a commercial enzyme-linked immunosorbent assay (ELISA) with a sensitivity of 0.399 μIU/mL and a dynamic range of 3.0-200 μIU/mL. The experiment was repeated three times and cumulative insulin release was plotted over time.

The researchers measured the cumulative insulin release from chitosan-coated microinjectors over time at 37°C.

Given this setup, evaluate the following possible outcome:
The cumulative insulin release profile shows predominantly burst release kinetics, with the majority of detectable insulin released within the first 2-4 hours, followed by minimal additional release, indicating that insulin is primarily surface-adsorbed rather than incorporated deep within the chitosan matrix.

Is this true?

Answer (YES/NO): NO